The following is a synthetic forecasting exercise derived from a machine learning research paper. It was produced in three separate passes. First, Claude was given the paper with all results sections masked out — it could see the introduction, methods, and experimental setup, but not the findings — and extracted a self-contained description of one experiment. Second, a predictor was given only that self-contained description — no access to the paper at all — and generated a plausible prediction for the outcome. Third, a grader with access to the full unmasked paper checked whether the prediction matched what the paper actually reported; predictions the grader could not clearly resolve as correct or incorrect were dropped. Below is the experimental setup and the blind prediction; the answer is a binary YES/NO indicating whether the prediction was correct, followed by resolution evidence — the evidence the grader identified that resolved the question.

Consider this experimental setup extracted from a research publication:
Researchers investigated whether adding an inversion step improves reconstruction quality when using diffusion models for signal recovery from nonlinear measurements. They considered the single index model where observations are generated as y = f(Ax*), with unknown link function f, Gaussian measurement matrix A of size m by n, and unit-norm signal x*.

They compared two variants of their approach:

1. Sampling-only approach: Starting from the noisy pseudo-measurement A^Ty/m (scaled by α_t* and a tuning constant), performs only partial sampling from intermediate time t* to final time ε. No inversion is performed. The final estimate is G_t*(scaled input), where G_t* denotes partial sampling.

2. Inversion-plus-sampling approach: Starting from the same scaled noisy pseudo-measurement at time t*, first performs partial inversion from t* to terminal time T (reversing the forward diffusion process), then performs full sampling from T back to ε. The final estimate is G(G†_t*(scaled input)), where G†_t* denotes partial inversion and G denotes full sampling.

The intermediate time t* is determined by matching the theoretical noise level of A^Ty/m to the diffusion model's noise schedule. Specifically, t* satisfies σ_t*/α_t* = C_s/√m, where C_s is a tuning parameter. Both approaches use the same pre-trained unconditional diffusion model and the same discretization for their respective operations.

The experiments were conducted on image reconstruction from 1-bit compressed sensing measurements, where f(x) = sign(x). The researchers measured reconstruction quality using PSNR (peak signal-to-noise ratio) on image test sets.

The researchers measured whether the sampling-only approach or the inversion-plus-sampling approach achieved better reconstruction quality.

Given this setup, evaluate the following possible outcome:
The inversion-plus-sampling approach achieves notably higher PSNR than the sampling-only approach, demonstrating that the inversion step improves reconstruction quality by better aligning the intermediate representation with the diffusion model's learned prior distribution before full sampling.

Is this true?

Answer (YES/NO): YES